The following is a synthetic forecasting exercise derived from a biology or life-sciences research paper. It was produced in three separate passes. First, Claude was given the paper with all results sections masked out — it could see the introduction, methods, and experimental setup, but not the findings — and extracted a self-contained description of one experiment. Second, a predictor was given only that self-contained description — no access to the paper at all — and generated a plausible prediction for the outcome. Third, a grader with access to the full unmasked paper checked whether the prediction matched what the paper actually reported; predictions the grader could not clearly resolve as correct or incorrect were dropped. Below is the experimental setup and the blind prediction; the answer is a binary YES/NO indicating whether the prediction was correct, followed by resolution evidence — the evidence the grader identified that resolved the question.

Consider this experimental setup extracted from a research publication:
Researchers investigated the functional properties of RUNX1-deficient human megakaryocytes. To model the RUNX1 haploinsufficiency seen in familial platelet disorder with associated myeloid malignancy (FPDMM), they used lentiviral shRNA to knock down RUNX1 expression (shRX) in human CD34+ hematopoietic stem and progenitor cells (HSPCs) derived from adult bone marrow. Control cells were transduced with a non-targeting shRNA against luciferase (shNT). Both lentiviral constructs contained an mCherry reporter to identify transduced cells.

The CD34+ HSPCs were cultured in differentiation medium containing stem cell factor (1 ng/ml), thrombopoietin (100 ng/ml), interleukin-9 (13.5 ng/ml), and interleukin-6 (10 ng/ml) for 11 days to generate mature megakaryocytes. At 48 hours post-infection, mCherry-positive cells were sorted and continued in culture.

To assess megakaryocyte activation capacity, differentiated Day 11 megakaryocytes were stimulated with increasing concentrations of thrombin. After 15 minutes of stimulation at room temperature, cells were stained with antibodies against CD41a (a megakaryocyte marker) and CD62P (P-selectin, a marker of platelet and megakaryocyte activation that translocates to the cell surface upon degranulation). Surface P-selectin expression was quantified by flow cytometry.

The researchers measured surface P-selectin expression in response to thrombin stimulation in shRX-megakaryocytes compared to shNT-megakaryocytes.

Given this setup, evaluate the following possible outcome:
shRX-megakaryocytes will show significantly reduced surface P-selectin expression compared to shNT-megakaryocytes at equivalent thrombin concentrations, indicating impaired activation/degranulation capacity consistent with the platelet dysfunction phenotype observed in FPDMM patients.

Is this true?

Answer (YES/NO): YES